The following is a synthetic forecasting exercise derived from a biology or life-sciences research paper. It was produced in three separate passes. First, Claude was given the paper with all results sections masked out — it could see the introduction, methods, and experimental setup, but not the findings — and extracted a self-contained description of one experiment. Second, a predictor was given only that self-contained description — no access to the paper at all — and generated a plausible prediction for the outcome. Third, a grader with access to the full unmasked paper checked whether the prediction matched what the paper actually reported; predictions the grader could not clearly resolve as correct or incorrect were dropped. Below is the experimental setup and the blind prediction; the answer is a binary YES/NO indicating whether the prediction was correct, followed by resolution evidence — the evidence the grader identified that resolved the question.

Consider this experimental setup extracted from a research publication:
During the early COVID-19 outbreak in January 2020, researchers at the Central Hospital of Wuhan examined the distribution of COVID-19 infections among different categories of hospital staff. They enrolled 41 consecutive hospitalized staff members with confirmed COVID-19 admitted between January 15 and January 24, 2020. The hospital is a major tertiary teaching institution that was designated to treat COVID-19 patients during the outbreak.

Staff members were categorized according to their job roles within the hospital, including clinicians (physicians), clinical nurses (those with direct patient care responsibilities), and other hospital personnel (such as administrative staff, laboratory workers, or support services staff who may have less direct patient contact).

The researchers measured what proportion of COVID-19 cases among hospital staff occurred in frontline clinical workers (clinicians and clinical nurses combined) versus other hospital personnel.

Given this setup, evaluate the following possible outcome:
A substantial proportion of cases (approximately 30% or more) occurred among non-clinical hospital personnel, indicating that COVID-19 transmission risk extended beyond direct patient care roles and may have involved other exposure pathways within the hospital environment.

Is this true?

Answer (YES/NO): NO